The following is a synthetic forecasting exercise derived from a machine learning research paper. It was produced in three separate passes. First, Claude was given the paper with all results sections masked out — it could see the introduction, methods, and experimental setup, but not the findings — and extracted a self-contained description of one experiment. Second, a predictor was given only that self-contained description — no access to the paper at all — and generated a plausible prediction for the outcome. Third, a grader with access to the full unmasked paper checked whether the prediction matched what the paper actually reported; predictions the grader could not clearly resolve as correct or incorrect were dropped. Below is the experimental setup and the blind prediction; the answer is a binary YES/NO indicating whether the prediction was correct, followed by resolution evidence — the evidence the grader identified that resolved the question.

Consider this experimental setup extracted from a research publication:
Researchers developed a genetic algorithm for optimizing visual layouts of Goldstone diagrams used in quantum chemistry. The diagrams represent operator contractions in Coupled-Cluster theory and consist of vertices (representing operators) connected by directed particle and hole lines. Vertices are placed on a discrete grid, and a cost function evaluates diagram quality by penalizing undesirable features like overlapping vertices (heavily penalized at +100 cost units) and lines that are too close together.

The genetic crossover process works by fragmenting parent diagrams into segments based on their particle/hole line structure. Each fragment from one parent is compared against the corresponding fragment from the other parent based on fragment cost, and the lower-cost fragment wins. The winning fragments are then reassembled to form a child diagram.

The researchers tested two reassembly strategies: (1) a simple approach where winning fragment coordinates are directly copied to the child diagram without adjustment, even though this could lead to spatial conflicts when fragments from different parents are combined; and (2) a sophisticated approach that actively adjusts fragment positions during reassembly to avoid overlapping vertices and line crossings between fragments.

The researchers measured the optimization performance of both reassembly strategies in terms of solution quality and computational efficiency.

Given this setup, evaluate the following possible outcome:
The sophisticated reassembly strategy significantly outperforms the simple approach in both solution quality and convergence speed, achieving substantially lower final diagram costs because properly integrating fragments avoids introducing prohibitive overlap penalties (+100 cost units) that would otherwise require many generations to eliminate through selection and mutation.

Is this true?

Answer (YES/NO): NO